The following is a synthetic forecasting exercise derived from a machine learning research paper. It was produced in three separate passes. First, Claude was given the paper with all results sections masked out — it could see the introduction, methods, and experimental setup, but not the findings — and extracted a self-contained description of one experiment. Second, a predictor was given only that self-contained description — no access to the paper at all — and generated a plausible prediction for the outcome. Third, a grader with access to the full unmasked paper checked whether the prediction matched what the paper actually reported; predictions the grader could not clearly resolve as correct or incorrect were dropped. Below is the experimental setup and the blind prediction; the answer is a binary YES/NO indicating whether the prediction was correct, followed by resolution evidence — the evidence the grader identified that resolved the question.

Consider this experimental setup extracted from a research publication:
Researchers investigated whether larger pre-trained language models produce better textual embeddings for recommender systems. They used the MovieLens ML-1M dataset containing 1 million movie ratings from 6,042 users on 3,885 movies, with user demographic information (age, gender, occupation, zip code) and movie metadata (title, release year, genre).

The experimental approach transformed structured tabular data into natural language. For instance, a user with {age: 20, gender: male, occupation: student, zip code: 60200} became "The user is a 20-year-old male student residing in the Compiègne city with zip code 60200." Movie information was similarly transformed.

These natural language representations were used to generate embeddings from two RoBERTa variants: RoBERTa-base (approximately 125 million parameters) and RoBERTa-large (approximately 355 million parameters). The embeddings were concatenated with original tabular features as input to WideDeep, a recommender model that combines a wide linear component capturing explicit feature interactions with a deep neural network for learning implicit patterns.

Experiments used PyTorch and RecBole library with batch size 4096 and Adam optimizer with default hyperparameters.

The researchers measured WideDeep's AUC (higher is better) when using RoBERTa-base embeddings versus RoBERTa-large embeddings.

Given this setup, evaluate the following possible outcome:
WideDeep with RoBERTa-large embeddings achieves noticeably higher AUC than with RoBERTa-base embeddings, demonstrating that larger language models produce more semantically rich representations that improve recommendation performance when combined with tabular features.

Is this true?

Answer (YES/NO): NO